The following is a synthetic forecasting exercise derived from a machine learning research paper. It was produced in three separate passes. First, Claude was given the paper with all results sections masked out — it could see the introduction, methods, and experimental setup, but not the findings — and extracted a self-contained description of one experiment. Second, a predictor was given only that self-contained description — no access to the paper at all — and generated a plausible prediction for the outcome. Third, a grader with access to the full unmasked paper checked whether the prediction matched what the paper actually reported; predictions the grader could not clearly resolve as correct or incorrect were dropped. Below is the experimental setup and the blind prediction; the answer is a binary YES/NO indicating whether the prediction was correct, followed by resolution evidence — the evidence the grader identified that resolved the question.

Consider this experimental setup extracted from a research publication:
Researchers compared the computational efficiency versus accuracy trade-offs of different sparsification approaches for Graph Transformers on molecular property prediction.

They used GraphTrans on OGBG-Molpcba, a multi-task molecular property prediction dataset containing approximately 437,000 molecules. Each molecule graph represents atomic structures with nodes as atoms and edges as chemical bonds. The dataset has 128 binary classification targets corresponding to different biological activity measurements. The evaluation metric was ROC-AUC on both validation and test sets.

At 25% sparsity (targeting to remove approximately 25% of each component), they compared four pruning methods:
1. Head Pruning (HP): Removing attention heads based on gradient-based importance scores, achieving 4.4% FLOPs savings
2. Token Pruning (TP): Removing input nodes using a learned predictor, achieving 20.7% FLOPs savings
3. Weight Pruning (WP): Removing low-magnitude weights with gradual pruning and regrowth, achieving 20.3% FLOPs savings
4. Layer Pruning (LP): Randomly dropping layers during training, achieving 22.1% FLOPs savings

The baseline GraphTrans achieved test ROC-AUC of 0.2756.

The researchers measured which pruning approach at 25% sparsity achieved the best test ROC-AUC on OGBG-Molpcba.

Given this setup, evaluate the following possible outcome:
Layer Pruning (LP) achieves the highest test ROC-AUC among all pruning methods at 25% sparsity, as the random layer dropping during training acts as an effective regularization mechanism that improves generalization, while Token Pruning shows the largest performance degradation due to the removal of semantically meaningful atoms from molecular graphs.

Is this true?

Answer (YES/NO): NO